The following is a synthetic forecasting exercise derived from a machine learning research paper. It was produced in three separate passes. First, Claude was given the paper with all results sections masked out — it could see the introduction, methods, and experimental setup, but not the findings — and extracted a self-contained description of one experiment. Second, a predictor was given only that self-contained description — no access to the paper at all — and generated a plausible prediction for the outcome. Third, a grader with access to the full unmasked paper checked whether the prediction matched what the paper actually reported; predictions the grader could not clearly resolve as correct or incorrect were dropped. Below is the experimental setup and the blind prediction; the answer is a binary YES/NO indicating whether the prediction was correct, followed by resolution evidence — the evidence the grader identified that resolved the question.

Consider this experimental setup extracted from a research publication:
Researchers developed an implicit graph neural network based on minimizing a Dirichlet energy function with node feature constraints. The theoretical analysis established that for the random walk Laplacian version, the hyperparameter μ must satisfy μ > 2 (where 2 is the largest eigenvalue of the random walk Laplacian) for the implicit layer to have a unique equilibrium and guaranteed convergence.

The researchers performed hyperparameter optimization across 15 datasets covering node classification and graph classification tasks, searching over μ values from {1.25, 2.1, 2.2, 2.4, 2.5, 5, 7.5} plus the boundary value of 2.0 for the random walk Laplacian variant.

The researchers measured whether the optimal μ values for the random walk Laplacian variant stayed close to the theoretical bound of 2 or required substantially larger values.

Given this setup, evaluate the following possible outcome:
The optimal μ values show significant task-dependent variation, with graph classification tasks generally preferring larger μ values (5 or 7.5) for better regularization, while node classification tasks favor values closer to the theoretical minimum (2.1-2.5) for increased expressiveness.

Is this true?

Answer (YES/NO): NO